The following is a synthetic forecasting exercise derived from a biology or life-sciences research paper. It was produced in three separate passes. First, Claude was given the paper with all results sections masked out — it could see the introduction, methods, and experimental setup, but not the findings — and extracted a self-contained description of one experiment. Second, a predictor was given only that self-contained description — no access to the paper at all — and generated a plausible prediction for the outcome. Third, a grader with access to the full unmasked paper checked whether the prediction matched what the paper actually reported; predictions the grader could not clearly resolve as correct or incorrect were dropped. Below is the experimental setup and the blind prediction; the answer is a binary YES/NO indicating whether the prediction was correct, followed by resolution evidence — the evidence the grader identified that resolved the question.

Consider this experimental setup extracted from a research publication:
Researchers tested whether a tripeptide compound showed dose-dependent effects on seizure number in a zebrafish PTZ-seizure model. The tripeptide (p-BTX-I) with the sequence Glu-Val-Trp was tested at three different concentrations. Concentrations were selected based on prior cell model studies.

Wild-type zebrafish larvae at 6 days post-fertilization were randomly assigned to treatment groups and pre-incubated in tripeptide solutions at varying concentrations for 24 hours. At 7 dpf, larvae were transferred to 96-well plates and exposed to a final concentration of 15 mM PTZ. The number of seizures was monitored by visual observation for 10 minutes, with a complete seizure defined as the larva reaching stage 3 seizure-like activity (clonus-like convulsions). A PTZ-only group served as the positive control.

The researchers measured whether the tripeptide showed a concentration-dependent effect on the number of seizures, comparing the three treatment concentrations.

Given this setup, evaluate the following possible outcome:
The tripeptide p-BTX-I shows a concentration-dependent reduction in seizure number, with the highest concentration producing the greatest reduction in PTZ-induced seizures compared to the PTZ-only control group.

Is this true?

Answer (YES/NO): NO